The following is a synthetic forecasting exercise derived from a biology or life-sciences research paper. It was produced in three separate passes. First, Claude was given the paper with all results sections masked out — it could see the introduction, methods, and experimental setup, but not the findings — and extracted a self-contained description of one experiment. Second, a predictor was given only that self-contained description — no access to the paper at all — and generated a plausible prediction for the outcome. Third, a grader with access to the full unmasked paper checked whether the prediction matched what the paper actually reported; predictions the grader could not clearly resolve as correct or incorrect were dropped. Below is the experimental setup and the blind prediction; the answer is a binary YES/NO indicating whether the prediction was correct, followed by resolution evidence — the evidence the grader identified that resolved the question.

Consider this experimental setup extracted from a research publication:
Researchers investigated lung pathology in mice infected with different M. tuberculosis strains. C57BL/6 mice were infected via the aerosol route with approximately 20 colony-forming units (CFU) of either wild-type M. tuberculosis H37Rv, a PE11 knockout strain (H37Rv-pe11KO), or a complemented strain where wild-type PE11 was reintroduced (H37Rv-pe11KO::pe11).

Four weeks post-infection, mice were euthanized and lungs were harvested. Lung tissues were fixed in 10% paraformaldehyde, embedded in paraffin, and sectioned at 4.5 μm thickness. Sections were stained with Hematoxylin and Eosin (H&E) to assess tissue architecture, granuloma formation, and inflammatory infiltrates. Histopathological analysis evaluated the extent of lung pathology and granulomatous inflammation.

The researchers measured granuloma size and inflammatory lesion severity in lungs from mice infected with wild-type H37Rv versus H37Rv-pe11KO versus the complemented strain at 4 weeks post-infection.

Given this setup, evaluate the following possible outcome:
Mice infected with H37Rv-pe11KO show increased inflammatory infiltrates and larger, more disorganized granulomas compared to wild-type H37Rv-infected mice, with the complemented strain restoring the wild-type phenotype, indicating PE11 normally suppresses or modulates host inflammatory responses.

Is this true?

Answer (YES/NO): NO